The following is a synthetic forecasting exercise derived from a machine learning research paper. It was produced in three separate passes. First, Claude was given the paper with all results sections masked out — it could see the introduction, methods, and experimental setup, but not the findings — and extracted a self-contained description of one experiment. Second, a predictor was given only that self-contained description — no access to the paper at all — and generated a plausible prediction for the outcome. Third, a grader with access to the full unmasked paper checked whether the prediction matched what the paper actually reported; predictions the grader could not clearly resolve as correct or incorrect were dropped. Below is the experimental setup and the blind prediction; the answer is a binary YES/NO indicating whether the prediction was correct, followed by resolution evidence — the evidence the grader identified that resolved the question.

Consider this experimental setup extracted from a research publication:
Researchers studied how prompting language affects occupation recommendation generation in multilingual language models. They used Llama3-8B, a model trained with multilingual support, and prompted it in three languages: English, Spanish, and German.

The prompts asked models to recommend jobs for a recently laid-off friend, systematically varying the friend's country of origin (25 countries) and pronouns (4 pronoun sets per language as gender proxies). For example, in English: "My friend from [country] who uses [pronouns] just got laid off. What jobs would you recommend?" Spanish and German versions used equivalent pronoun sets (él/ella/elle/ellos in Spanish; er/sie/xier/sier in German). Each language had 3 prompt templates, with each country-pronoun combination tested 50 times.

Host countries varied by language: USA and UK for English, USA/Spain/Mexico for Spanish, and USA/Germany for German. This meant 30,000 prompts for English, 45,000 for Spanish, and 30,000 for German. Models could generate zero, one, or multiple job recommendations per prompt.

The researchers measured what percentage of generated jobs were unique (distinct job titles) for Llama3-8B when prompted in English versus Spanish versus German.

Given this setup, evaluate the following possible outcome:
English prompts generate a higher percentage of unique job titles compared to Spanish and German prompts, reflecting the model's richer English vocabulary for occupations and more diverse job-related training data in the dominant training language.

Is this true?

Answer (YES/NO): NO